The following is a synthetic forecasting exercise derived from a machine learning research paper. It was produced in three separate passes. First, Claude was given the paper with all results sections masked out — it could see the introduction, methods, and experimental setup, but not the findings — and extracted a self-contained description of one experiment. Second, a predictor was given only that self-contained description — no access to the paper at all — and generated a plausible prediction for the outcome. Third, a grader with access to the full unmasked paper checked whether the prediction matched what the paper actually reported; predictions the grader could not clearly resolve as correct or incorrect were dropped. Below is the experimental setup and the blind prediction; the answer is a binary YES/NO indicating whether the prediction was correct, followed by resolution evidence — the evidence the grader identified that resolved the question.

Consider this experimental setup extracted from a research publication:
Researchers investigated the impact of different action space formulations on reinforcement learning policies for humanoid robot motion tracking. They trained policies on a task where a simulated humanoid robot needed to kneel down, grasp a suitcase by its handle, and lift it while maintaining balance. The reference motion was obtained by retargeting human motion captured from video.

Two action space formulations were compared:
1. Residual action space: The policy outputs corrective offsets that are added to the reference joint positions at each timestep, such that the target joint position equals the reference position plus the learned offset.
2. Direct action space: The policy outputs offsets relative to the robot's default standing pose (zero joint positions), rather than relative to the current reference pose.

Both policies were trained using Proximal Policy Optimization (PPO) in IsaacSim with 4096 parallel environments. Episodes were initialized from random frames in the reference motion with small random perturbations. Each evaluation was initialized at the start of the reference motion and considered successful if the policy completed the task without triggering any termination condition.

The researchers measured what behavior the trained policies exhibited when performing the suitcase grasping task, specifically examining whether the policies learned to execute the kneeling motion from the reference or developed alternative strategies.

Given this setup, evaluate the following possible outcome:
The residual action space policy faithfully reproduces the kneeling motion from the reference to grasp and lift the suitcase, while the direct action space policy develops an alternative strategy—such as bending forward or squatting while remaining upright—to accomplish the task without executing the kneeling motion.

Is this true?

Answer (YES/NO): YES